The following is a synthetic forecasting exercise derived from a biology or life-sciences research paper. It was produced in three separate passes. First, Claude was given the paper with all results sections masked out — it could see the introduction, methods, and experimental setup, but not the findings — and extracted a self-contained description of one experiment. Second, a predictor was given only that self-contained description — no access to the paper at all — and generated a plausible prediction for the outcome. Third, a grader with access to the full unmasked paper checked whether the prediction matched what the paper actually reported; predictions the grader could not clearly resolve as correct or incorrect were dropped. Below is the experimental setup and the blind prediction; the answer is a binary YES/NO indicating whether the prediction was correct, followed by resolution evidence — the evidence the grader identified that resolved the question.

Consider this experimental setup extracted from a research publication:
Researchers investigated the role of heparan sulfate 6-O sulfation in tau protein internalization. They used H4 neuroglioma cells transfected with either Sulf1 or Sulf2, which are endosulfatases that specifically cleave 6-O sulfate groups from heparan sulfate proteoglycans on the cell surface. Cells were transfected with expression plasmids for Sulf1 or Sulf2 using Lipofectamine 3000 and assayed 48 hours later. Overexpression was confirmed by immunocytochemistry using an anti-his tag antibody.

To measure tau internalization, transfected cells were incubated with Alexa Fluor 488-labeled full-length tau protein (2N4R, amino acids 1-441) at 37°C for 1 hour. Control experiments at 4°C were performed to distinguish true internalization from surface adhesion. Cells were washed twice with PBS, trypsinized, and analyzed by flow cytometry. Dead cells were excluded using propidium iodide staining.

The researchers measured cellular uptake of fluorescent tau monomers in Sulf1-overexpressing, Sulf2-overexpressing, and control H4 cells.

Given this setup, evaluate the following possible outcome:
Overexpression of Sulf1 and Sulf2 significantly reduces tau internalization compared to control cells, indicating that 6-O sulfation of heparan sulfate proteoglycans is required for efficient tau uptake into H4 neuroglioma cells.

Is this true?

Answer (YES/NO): YES